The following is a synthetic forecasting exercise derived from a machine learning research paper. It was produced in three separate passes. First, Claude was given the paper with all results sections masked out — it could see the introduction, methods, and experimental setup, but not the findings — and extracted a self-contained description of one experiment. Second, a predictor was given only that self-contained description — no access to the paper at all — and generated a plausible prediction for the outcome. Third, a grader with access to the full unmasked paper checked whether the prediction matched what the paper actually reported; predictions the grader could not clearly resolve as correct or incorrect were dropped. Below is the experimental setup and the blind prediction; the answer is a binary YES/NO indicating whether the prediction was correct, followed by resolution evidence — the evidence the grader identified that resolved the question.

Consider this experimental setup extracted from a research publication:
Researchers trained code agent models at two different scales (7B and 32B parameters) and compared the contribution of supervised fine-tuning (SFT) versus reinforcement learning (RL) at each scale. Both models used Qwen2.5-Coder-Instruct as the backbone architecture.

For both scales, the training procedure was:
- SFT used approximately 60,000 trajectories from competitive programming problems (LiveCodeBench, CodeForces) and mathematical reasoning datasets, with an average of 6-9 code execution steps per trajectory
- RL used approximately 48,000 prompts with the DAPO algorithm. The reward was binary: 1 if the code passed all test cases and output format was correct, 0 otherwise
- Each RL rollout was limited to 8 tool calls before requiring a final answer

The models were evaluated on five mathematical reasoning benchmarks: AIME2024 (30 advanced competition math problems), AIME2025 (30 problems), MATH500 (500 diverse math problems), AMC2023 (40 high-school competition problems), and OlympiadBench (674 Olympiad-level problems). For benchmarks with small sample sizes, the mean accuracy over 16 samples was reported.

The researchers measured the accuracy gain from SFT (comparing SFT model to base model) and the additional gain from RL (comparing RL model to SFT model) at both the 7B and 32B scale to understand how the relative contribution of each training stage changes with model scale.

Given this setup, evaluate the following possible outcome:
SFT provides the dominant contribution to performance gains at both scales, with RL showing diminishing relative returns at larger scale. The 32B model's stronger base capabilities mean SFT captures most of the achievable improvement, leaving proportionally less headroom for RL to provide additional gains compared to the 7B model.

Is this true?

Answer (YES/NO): NO